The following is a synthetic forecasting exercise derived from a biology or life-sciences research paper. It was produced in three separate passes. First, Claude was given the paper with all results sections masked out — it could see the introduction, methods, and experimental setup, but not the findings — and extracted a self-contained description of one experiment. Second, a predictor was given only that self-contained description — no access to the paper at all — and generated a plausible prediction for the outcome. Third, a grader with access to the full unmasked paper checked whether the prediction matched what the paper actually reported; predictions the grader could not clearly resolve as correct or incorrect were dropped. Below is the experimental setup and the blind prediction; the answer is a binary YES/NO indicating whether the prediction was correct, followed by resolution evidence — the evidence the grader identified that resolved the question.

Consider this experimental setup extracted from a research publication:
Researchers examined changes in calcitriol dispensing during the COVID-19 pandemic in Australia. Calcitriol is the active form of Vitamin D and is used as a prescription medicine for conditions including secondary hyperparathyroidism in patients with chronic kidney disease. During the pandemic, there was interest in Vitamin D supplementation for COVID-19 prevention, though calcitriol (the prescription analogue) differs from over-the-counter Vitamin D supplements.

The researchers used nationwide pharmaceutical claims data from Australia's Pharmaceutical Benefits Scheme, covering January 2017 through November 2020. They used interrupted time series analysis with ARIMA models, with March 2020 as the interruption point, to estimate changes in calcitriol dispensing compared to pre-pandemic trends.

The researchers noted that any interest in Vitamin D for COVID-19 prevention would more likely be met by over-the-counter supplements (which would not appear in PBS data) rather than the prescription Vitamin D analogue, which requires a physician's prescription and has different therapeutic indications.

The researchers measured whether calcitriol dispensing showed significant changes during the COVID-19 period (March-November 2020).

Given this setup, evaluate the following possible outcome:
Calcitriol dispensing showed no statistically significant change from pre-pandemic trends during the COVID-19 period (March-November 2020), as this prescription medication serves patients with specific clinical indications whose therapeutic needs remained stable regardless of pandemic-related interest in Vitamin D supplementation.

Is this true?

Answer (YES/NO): NO